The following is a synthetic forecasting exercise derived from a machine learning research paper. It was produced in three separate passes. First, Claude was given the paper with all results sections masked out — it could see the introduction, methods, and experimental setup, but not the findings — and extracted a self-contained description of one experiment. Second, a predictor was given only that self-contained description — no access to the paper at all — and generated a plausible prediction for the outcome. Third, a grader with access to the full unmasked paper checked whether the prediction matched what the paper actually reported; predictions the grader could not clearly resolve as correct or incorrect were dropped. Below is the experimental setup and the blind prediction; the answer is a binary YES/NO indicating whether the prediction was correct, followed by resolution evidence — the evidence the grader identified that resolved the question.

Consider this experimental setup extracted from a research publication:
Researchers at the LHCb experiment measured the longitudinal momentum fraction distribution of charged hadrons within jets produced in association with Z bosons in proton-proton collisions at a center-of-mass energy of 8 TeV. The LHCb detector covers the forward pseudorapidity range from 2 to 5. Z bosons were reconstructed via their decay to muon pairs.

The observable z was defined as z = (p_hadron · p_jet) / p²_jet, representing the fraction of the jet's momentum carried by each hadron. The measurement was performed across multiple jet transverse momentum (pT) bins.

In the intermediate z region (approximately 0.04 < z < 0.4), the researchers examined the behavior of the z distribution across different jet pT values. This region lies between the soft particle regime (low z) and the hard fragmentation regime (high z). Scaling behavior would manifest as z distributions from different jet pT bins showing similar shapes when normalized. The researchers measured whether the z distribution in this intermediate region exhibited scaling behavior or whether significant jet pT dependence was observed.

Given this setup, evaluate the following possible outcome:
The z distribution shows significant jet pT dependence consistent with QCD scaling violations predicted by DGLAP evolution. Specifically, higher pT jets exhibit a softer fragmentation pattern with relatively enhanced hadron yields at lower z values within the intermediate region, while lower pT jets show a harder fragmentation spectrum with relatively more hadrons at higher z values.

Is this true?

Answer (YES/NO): NO